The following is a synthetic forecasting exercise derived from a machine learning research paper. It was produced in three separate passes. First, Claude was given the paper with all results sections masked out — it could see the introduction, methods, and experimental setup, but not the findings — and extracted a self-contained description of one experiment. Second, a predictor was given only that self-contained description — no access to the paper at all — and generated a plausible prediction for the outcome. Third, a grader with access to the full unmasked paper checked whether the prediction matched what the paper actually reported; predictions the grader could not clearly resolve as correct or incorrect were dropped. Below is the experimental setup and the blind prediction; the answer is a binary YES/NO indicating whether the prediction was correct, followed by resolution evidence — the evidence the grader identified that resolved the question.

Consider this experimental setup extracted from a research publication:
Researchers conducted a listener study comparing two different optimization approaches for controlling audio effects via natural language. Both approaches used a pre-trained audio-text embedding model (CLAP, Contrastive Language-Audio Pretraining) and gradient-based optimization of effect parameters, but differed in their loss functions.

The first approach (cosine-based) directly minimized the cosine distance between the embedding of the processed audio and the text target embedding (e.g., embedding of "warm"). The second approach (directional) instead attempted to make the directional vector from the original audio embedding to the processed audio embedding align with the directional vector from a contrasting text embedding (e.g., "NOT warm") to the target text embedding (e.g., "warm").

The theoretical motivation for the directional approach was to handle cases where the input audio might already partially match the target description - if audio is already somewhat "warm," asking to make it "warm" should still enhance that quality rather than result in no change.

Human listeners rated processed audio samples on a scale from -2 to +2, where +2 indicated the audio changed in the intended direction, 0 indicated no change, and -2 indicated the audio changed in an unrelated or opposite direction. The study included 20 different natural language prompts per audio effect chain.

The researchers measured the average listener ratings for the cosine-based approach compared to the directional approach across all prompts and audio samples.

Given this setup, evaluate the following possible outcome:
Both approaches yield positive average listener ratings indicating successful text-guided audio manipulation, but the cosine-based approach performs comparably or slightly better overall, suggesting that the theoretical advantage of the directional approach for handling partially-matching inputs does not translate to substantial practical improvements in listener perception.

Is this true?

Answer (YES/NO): NO